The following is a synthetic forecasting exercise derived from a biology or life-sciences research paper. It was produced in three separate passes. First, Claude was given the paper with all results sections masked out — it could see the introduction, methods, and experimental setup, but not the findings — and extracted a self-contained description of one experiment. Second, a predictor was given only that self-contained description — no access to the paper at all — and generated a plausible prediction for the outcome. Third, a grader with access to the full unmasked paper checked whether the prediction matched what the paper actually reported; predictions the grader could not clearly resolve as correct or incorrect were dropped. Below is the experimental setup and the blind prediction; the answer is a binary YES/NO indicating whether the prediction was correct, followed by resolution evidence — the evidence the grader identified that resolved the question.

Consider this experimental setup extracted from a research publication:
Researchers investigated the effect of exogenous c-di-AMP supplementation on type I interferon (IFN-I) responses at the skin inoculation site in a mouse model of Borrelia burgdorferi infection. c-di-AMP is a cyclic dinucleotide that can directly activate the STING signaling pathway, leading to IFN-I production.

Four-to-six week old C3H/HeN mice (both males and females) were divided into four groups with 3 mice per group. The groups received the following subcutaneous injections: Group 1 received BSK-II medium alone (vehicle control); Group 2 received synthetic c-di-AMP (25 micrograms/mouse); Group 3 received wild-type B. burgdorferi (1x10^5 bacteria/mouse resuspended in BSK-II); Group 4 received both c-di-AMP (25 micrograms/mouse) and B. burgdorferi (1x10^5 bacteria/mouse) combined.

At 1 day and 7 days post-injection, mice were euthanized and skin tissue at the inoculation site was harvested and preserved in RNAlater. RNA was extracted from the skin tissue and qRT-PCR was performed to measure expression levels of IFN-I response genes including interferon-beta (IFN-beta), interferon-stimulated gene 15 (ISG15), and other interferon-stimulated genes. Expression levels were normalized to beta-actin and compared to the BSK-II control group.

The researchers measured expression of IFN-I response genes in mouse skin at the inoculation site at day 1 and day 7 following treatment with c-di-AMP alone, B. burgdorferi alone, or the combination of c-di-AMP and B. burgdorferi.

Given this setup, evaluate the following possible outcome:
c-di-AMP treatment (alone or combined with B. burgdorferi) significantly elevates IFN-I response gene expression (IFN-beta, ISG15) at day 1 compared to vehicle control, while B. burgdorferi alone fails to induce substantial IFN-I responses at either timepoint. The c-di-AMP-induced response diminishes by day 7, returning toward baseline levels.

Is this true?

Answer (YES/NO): NO